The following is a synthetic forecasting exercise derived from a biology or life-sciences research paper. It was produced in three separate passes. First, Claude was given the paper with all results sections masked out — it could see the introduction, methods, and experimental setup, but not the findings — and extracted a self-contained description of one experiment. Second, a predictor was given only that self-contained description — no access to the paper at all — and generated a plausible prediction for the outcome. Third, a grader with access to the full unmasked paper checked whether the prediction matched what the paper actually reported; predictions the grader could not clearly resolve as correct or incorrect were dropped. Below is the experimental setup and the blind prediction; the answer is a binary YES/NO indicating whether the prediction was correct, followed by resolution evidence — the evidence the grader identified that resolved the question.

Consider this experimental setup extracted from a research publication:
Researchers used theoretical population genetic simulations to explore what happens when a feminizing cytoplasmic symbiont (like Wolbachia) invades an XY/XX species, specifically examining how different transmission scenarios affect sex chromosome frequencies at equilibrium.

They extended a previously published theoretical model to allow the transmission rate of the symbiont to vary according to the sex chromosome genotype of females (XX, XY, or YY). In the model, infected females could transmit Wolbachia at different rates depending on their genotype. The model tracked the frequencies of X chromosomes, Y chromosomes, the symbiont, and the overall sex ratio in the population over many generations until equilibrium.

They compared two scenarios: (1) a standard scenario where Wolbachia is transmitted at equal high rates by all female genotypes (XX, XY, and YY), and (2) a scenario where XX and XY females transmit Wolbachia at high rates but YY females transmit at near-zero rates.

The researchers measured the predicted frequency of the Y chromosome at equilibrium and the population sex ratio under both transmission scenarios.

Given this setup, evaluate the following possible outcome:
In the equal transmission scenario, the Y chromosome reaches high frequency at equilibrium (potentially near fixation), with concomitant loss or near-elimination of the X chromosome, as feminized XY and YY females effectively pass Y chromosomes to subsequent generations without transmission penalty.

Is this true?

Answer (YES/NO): YES